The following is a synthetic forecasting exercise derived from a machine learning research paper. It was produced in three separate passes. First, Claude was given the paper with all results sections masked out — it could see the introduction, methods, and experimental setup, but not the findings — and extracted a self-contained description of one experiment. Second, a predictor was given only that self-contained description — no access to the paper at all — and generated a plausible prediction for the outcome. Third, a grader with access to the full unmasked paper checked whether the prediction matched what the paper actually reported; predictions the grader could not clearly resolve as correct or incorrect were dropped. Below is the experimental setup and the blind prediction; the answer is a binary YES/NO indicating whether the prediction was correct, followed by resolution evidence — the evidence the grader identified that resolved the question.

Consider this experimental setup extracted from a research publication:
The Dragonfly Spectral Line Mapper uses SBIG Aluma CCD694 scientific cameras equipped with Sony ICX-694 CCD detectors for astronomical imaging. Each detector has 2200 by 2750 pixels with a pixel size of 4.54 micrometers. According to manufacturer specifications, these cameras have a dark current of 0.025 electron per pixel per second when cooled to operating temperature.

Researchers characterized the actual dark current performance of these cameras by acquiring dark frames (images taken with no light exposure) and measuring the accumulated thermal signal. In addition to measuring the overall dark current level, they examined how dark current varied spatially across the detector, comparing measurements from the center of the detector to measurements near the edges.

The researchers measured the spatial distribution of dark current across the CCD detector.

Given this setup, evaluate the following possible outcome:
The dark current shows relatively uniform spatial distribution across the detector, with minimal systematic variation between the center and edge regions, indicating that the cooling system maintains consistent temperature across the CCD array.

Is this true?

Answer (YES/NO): NO